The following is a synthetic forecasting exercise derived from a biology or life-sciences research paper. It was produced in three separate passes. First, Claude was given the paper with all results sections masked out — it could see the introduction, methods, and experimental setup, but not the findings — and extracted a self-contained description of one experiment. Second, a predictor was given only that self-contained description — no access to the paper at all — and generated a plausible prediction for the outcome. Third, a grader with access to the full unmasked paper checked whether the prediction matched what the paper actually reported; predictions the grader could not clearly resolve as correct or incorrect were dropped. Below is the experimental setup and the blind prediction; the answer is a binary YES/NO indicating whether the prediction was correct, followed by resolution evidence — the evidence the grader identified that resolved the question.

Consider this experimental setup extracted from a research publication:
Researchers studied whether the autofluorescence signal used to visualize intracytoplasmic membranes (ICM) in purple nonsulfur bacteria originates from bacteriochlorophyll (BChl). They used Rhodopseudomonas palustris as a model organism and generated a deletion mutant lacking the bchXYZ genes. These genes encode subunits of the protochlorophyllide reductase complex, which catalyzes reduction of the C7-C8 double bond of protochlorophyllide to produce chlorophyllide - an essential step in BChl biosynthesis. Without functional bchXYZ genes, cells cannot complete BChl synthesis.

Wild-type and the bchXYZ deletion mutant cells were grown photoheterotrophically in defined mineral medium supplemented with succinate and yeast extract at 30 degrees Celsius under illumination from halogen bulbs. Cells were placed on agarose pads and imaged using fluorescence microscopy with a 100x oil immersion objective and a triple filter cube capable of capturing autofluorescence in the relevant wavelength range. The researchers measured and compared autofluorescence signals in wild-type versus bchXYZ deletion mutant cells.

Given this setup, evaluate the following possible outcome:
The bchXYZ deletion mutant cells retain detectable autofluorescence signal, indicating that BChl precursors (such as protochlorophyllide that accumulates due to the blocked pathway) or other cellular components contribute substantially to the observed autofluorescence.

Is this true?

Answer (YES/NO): NO